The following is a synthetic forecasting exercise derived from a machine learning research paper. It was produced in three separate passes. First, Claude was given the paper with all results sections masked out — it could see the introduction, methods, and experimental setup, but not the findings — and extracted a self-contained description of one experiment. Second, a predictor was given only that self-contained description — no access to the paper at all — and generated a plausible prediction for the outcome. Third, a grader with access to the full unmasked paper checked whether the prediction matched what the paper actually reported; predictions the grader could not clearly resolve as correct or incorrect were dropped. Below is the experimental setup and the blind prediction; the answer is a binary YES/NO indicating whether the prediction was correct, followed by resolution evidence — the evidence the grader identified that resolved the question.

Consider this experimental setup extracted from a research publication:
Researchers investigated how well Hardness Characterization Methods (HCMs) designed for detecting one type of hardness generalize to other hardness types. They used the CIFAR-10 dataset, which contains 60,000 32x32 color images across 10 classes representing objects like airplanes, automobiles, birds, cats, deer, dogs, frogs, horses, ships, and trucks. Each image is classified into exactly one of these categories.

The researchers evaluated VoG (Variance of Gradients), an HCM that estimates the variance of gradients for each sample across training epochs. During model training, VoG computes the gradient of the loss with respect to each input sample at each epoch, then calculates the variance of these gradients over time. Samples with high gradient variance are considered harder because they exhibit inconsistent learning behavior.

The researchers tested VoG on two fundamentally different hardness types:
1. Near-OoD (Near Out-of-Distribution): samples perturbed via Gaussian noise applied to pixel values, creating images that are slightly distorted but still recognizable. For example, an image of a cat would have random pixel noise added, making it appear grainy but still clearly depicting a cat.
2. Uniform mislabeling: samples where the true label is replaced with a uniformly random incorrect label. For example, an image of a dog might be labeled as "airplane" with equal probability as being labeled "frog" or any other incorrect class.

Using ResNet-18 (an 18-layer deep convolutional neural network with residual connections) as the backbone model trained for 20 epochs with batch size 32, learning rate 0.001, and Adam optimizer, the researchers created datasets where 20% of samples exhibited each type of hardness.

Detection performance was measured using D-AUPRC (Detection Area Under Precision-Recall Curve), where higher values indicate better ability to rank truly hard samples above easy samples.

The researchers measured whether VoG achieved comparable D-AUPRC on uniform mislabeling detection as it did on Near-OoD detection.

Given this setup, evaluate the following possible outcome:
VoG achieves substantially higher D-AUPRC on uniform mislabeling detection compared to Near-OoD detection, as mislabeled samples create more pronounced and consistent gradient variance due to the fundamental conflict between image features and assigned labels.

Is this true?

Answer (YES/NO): NO